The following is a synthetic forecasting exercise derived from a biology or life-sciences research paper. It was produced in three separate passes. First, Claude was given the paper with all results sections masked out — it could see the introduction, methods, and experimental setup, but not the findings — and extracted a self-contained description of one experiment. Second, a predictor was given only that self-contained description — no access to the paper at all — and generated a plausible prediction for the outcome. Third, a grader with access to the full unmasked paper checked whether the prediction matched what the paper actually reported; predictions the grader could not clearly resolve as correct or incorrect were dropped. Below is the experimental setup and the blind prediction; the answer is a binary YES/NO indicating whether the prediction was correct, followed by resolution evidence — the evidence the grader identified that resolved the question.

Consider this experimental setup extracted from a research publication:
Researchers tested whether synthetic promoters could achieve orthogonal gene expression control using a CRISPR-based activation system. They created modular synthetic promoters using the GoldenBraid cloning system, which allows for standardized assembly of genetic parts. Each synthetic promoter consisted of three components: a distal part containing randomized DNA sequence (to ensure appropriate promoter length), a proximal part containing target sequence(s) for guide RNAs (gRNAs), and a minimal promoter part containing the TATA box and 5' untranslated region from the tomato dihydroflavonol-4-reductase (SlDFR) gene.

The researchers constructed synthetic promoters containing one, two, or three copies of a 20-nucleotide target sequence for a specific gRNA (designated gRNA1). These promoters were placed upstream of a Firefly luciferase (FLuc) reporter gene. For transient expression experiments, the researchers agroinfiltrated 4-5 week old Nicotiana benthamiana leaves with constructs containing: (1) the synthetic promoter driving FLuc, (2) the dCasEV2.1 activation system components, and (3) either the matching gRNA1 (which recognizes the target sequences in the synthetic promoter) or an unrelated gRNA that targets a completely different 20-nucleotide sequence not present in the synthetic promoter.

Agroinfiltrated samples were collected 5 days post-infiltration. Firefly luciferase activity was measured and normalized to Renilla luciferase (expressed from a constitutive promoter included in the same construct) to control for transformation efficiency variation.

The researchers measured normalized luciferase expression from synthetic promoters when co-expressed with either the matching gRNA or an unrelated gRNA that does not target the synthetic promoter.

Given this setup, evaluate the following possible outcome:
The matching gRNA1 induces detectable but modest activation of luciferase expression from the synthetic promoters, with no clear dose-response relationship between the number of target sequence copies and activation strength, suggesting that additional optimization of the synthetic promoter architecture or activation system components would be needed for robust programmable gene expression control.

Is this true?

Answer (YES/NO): NO